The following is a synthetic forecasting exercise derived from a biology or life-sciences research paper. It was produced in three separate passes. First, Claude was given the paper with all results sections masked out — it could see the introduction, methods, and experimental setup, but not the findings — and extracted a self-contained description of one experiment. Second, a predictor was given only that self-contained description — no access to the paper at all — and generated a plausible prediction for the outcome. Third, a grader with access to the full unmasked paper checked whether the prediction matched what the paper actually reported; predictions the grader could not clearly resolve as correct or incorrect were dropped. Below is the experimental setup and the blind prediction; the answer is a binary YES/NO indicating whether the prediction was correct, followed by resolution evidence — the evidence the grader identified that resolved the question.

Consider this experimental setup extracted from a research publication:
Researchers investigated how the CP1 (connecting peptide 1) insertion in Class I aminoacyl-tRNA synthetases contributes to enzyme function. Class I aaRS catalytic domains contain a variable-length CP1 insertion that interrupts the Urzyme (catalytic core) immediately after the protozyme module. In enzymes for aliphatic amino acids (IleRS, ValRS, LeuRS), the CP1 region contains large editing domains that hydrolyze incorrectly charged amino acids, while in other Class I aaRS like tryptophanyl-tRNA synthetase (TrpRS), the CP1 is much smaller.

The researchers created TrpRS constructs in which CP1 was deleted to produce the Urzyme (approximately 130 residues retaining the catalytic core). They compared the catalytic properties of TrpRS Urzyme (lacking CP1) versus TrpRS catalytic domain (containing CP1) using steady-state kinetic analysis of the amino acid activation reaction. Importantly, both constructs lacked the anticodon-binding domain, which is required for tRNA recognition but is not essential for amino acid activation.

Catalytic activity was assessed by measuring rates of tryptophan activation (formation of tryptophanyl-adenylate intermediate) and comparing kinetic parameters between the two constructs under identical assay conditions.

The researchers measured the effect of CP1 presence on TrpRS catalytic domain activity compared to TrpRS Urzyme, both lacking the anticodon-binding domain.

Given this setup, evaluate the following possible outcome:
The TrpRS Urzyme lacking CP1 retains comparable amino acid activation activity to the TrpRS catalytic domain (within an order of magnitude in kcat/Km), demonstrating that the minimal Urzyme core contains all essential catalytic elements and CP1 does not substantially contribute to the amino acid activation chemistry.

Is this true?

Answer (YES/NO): YES